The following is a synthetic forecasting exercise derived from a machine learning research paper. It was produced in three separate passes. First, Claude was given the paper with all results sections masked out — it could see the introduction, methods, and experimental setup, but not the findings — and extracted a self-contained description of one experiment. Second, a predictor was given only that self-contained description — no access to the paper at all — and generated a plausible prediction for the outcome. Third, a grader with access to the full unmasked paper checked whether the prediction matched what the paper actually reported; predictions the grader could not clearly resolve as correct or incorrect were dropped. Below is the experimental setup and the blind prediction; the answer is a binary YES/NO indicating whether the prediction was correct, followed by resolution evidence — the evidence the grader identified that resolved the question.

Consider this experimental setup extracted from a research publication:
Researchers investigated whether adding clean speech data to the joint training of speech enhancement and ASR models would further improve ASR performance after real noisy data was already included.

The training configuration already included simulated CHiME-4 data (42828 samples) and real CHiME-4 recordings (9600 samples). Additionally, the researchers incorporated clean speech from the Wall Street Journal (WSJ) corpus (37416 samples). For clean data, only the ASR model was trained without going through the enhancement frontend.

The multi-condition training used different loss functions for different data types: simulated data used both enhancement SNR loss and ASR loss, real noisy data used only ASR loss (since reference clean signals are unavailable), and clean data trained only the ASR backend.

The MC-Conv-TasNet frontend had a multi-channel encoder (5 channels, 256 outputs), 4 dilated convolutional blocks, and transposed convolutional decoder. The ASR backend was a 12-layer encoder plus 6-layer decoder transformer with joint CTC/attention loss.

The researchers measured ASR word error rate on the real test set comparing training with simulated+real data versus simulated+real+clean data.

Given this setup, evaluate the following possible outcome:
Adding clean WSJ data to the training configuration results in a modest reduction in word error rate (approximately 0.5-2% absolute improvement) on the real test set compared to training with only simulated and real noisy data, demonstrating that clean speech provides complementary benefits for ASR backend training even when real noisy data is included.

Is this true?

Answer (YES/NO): NO